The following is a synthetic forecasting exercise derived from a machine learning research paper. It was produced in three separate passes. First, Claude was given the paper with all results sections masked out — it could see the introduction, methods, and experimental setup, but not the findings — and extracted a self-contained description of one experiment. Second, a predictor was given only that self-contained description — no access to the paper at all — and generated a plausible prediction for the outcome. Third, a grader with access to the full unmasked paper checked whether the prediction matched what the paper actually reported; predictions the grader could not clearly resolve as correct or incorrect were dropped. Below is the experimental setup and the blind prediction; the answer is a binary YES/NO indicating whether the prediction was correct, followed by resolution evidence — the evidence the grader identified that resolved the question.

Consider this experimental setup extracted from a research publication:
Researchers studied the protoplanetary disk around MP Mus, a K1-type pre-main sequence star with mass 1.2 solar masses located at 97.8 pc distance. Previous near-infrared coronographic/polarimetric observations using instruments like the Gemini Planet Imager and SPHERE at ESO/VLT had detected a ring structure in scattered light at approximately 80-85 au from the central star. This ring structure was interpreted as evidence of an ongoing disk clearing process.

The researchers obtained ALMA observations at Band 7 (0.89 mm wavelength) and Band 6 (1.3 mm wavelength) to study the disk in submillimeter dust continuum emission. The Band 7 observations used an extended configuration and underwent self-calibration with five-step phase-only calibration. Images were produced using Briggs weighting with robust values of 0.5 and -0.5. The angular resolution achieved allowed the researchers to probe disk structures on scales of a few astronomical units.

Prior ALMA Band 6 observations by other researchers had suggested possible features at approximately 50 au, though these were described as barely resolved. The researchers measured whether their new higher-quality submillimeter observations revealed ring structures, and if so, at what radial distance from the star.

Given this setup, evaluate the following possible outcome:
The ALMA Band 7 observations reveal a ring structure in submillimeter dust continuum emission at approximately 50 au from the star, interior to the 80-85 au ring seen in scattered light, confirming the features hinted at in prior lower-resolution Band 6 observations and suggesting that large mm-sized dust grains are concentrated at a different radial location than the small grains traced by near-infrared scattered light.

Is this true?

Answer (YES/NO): YES